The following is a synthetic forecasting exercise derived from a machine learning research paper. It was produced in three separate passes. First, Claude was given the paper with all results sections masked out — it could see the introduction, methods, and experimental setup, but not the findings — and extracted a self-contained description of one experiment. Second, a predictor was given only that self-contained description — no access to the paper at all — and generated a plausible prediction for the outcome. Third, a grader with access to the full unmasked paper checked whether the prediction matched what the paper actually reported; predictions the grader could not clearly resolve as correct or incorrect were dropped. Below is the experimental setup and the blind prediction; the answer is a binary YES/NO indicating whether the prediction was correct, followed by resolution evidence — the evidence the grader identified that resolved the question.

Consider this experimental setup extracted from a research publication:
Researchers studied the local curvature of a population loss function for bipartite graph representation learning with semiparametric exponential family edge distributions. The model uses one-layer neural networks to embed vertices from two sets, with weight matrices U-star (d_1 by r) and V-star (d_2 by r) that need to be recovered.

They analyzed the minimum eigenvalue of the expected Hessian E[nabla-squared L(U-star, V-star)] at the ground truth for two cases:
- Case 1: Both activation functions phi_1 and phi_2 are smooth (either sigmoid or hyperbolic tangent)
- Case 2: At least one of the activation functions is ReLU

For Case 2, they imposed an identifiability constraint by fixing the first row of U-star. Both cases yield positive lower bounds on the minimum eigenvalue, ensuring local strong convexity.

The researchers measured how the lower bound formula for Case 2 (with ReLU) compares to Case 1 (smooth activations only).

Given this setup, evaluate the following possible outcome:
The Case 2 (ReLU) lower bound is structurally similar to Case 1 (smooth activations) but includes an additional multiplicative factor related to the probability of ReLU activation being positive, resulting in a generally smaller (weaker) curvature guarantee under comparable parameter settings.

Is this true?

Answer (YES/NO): NO